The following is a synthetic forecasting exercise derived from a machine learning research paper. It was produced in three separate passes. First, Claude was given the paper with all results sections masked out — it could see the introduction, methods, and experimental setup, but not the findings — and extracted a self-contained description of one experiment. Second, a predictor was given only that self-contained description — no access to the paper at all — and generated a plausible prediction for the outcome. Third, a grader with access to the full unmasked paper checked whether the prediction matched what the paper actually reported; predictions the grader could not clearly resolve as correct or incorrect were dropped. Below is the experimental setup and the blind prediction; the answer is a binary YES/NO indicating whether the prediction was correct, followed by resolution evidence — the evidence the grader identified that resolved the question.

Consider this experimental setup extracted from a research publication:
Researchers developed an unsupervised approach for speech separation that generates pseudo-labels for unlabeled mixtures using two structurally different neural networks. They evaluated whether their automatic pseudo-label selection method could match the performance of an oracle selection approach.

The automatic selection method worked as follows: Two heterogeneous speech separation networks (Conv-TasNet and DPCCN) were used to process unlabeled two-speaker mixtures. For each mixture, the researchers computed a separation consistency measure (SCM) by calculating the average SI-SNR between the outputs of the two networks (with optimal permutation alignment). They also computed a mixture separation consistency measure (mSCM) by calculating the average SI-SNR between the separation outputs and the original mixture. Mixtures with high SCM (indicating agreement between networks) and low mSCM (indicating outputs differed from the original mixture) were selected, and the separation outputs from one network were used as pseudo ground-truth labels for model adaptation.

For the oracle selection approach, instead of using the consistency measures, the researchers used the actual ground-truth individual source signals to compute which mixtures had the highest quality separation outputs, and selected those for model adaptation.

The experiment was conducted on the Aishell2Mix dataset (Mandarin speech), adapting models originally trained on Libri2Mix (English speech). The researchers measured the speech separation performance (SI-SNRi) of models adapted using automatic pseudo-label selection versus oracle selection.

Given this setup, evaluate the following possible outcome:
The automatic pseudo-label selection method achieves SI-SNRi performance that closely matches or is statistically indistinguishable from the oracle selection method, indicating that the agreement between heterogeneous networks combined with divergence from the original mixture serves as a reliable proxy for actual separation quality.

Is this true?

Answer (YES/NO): YES